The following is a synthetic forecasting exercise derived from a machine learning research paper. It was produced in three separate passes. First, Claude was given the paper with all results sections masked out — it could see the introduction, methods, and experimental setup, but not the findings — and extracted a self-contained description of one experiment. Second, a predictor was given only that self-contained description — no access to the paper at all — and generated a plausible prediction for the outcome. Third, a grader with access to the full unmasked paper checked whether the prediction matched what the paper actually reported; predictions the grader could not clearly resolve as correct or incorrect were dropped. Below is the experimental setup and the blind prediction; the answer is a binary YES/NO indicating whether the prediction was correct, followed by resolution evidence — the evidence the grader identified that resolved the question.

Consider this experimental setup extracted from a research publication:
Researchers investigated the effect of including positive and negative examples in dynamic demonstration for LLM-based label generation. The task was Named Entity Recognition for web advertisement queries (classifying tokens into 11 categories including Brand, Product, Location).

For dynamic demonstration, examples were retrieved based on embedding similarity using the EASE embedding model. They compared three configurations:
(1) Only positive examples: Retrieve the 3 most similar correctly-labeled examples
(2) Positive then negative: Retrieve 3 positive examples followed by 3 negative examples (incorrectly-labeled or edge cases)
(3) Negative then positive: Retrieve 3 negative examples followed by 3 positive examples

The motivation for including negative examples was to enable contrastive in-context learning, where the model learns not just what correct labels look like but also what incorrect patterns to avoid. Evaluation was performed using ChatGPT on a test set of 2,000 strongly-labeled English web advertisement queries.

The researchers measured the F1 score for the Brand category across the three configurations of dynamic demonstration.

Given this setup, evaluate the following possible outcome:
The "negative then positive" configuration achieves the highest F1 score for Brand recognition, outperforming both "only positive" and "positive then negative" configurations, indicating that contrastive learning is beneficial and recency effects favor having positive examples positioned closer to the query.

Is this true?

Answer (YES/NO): YES